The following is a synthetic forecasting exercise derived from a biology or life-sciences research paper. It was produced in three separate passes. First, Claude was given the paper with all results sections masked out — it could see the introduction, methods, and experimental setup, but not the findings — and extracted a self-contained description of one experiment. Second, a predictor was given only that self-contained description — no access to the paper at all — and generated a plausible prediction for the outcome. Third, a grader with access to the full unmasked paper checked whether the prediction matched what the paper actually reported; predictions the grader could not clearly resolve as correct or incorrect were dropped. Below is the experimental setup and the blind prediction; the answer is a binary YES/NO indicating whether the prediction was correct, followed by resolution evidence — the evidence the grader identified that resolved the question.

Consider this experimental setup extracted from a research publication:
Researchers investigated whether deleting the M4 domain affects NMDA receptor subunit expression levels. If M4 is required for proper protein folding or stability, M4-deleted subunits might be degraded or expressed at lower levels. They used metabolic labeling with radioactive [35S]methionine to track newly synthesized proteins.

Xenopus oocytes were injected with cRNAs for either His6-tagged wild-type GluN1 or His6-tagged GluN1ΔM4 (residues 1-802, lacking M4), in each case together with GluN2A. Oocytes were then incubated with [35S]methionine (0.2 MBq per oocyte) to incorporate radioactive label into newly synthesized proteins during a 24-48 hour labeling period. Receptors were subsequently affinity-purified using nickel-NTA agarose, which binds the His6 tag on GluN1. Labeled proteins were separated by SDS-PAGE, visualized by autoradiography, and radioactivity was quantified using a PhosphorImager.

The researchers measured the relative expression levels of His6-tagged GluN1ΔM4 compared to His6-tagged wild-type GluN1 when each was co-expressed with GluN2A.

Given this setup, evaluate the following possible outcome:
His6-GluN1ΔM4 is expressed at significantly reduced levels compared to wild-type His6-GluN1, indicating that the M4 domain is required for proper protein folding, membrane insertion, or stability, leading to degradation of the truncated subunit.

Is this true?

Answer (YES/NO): NO